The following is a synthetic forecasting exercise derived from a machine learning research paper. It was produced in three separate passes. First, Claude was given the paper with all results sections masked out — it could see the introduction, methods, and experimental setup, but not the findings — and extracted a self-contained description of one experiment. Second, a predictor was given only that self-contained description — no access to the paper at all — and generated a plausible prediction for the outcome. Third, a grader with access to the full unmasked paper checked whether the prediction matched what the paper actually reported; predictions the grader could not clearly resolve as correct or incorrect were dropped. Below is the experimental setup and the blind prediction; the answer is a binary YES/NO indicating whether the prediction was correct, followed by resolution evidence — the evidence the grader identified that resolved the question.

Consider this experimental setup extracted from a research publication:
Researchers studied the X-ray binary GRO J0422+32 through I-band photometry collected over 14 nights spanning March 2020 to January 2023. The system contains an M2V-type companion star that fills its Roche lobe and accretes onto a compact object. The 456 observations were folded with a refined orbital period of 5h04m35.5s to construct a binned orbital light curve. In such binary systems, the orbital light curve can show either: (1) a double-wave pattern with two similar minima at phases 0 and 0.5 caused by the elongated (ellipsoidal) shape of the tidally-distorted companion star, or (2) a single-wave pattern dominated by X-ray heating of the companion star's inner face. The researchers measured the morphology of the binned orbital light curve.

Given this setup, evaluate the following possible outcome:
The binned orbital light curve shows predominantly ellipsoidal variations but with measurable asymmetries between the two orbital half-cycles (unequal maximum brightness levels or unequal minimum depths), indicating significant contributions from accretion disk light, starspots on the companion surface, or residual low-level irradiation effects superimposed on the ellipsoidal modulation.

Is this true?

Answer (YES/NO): YES